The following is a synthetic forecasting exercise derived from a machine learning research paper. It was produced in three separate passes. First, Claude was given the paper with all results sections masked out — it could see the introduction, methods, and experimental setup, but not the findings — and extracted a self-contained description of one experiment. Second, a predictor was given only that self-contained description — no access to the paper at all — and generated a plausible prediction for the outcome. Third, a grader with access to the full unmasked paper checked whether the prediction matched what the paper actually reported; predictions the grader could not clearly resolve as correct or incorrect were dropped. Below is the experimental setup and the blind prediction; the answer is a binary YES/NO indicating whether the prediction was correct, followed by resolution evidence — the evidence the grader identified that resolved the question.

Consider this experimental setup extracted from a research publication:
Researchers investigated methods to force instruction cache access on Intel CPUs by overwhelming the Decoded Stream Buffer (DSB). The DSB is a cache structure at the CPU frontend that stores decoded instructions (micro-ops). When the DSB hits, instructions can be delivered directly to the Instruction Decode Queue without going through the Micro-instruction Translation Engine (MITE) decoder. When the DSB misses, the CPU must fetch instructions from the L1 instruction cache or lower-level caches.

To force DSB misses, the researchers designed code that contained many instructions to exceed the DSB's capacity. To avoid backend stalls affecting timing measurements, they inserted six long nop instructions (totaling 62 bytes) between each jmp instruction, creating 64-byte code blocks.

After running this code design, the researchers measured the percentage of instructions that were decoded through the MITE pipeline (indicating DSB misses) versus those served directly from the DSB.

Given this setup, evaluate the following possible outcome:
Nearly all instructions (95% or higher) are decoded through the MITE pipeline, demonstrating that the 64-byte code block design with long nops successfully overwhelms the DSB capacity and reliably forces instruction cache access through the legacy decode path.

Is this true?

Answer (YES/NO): YES